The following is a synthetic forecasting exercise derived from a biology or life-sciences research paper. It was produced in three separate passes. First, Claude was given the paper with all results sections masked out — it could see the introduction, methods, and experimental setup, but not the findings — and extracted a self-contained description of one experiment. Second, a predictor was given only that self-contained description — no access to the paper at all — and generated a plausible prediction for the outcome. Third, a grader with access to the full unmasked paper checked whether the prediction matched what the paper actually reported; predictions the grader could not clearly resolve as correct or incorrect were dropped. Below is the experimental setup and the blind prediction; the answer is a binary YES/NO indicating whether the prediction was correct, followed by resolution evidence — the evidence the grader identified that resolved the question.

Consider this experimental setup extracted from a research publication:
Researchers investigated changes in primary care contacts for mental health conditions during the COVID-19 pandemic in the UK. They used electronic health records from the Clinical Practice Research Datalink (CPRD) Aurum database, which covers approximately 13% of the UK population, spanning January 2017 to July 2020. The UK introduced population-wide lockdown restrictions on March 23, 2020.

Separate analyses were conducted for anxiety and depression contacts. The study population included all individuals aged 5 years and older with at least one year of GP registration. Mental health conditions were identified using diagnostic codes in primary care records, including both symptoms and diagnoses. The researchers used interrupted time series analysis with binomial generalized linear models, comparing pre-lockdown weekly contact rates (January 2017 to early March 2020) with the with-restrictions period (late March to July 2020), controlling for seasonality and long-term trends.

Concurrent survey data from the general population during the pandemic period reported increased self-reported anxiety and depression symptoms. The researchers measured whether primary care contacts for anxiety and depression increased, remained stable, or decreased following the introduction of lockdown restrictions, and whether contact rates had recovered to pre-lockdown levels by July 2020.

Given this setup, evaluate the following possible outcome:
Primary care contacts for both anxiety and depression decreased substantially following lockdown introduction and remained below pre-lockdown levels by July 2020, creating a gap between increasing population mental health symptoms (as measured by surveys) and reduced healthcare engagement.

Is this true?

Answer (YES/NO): YES